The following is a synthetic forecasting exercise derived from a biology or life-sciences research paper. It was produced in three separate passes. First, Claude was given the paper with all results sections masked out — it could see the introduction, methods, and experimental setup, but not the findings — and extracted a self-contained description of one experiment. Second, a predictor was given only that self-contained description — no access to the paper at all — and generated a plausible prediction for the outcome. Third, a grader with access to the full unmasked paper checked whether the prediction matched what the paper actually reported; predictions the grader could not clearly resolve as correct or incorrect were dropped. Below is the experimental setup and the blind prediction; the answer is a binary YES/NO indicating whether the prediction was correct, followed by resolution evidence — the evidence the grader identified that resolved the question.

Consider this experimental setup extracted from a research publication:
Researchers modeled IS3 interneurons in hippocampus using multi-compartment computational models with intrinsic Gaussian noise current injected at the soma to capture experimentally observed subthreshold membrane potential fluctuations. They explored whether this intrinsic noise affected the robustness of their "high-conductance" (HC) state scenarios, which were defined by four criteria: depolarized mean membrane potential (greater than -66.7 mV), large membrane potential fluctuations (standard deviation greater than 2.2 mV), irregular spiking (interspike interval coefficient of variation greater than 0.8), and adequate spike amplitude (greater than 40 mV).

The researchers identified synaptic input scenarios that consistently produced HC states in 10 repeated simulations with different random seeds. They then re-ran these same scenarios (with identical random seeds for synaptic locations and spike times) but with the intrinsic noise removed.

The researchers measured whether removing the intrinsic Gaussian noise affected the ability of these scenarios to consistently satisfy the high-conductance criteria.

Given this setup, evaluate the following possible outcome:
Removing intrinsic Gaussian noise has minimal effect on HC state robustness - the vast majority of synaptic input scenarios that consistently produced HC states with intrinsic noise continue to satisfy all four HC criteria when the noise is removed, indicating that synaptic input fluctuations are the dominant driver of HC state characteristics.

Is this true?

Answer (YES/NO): YES